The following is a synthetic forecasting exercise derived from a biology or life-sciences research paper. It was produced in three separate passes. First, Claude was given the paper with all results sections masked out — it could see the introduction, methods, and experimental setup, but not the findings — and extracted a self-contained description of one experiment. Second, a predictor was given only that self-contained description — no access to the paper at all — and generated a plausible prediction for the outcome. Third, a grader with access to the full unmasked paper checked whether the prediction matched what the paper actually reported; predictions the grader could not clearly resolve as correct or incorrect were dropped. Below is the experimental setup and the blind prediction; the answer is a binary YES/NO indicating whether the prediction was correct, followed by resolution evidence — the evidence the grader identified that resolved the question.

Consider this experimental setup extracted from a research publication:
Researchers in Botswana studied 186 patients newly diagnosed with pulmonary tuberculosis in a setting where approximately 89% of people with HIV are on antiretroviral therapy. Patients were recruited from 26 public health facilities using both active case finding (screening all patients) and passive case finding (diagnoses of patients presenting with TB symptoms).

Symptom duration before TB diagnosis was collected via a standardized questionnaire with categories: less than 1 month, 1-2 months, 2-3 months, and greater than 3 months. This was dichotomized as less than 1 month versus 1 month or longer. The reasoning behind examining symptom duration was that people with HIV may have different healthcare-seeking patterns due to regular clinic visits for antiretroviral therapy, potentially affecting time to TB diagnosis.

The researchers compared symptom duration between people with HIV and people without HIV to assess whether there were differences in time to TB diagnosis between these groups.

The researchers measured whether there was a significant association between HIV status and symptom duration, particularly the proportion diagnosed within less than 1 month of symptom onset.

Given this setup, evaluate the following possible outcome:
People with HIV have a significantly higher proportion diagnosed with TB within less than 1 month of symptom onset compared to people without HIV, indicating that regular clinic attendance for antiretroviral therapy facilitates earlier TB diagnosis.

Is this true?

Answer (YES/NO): NO